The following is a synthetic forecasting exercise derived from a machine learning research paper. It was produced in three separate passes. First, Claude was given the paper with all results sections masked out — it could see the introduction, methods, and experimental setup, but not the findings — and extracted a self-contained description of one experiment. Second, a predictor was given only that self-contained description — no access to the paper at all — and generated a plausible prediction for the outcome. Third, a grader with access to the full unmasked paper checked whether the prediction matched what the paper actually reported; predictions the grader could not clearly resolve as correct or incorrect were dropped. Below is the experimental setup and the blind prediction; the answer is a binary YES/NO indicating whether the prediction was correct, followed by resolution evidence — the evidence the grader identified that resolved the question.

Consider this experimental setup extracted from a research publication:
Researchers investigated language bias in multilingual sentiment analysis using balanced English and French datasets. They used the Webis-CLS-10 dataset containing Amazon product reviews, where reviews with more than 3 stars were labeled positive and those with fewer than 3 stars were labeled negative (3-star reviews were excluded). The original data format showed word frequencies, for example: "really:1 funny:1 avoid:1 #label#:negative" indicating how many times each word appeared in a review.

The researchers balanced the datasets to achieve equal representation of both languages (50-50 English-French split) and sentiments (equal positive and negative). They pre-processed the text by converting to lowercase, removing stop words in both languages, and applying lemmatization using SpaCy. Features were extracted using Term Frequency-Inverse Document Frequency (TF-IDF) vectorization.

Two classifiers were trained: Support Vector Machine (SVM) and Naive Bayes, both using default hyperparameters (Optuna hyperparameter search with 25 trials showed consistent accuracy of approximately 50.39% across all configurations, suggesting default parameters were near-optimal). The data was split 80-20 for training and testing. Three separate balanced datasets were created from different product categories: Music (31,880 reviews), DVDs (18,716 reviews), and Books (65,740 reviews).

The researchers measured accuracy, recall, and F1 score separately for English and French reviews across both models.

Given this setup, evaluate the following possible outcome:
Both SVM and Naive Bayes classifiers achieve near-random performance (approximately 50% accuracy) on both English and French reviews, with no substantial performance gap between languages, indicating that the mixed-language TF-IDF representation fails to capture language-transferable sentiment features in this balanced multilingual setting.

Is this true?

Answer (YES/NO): NO